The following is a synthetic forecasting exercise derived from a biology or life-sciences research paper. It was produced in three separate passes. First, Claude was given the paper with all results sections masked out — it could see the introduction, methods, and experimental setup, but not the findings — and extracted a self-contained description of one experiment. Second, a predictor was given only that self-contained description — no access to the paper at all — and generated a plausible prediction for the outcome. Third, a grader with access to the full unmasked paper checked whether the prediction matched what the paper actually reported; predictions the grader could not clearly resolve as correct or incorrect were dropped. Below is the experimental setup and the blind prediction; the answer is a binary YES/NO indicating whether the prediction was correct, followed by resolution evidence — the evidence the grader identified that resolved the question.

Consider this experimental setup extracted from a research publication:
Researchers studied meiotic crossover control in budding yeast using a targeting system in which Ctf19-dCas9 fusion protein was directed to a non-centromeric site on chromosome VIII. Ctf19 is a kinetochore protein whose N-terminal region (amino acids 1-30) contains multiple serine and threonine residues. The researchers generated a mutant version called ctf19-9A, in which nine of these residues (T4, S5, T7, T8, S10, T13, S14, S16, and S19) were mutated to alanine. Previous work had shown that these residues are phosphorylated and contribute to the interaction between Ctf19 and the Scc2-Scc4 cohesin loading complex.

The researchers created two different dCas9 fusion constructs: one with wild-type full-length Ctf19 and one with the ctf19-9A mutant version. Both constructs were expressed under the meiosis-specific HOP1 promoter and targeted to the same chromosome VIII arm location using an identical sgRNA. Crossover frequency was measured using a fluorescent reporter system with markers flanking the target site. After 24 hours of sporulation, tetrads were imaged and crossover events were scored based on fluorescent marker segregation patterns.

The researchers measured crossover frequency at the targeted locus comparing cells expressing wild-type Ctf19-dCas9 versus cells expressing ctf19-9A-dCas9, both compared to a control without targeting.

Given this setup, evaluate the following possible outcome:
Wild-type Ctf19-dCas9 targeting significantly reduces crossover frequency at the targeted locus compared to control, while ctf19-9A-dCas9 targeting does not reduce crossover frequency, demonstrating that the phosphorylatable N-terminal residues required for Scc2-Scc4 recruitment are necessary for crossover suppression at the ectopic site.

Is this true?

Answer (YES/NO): YES